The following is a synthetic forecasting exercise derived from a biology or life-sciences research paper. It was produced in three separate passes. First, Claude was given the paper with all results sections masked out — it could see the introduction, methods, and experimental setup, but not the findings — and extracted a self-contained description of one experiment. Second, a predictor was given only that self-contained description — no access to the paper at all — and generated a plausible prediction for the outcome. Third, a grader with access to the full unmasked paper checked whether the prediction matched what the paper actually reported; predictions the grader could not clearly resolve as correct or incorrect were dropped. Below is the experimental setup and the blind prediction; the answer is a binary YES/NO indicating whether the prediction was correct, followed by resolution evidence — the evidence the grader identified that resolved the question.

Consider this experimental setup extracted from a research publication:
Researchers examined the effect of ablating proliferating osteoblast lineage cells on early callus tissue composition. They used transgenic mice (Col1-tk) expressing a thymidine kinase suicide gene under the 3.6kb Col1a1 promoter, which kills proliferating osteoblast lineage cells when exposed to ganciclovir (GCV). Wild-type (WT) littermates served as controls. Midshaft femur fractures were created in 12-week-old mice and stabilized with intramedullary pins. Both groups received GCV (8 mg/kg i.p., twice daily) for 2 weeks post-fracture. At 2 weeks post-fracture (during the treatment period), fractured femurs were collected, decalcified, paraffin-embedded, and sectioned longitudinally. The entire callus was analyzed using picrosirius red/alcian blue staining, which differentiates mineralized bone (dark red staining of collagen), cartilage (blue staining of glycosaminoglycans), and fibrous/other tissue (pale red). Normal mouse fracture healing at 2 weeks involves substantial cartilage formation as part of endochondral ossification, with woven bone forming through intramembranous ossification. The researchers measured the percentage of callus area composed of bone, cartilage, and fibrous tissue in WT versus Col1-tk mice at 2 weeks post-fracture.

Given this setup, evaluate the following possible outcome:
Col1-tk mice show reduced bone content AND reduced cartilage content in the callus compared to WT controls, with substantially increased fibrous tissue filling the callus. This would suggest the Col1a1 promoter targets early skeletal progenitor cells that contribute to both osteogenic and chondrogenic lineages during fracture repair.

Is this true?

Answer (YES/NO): NO